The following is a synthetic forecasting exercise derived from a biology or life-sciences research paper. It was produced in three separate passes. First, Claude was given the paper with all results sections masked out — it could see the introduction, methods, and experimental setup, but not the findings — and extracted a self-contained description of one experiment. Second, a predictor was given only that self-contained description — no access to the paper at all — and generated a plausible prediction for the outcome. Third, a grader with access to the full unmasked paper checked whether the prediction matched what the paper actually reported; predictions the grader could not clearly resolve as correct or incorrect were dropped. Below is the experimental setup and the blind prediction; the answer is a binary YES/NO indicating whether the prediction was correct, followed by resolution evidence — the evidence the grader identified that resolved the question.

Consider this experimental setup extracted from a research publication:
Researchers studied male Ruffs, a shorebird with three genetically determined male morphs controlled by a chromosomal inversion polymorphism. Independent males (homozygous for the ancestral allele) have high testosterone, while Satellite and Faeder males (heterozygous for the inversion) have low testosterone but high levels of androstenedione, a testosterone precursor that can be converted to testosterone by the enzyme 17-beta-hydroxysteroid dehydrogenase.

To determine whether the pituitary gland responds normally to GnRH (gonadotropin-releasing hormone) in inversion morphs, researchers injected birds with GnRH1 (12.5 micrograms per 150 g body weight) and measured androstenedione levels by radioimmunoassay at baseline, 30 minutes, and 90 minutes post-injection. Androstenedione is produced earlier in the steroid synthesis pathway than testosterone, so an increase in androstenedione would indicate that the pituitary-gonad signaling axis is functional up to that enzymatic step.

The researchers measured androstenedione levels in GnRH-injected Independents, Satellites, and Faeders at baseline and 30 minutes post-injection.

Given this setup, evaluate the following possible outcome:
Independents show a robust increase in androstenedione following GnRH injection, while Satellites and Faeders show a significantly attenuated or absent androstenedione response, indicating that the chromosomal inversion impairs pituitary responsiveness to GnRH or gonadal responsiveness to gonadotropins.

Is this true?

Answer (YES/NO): NO